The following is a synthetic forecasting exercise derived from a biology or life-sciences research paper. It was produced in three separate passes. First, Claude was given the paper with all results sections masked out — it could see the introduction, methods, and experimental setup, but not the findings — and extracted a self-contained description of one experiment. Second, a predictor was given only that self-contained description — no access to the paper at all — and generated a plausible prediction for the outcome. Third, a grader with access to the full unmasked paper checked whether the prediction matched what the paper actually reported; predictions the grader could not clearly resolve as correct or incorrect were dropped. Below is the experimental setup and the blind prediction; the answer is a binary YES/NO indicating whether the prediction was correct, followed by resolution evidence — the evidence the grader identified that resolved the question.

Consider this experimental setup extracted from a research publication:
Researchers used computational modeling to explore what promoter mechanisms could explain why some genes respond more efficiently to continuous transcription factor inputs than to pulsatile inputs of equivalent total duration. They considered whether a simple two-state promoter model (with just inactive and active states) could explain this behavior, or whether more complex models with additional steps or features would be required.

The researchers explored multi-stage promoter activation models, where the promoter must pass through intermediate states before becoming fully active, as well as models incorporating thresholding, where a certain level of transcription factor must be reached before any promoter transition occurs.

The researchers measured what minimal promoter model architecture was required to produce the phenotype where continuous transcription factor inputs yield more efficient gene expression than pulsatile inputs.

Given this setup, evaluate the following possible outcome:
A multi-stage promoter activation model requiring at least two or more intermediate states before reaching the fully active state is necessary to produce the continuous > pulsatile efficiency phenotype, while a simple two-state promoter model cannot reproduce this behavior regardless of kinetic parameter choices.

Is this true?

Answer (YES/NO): NO